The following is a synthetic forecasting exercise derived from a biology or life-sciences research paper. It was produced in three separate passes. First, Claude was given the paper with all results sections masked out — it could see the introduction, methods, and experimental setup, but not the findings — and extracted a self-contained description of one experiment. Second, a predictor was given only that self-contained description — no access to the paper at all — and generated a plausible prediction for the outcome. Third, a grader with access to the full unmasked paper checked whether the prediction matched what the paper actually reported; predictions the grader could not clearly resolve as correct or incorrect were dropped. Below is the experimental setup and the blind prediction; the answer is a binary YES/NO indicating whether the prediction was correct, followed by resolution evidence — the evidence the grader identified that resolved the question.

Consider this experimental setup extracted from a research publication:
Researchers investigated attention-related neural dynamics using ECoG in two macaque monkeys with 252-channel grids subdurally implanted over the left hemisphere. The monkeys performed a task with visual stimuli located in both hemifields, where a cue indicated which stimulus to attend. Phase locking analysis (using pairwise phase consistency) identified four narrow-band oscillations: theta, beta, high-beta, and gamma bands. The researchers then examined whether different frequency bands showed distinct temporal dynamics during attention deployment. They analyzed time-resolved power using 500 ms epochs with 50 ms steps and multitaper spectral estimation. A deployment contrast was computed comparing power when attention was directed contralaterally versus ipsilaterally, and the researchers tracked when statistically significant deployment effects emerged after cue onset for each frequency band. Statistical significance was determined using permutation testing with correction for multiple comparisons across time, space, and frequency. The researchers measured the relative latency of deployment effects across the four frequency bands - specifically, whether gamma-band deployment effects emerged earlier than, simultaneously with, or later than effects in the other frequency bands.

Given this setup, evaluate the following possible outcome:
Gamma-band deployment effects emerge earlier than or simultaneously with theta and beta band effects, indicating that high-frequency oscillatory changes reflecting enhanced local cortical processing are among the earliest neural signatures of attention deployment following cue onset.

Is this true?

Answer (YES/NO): YES